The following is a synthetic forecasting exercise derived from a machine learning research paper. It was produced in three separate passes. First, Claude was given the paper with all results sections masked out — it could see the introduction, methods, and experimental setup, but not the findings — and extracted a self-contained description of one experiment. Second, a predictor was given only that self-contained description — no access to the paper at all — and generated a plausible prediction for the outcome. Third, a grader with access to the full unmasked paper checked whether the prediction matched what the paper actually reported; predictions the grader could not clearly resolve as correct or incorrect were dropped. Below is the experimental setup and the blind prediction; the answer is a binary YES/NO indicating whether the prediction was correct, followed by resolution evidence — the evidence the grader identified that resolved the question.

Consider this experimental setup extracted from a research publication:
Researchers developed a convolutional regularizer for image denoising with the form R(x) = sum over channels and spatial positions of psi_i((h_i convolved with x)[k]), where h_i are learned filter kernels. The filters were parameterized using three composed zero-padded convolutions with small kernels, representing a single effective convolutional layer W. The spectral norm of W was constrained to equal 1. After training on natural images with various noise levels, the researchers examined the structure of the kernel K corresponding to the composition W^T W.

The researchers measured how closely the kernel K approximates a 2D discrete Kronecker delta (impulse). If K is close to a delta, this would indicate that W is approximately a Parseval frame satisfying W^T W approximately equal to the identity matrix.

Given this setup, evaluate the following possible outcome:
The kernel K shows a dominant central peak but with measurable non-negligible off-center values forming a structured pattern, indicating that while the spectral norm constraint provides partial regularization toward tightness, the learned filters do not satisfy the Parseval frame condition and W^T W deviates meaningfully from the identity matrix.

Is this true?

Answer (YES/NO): NO